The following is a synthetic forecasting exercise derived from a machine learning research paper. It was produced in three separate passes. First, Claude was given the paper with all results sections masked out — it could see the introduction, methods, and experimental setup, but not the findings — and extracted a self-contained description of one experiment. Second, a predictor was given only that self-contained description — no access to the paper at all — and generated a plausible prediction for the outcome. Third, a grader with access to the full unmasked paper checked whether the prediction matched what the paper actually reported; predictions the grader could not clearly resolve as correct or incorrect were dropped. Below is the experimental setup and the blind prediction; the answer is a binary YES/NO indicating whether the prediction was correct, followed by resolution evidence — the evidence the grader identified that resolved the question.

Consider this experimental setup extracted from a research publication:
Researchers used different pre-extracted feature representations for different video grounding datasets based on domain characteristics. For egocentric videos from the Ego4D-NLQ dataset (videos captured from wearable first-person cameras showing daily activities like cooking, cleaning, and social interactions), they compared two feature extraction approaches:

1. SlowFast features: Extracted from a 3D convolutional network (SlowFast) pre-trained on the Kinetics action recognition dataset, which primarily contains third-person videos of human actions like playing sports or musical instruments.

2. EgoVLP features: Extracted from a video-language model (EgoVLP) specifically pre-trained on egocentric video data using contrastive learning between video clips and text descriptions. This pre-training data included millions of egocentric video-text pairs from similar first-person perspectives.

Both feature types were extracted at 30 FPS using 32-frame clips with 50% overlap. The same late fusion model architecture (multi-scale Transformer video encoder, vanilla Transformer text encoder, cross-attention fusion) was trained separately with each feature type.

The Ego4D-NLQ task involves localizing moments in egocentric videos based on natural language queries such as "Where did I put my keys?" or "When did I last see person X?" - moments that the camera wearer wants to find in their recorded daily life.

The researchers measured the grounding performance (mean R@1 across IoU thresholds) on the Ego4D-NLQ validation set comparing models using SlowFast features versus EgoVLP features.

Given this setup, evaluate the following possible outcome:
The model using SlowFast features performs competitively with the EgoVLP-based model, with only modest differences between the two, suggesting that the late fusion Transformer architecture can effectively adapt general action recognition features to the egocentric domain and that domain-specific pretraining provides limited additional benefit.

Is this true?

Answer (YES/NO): NO